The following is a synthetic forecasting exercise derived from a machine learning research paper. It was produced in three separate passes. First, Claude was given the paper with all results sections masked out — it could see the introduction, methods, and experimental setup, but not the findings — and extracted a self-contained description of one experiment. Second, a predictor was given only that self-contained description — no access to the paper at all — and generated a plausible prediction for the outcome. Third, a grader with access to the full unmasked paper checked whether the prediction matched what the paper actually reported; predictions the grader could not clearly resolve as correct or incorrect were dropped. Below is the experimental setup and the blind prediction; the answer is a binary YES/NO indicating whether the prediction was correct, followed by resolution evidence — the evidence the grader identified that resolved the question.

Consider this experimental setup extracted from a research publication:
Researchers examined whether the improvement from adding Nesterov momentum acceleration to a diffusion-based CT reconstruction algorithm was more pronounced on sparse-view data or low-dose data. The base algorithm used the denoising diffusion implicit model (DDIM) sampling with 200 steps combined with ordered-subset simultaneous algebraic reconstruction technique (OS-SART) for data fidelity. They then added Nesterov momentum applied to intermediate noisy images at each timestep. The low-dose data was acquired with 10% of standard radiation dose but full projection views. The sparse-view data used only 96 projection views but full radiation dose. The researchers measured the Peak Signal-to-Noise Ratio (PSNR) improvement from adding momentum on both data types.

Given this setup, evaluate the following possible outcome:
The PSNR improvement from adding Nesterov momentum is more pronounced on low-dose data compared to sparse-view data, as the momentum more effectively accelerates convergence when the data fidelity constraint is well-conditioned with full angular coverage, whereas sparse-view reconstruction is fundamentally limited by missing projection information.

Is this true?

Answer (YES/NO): NO